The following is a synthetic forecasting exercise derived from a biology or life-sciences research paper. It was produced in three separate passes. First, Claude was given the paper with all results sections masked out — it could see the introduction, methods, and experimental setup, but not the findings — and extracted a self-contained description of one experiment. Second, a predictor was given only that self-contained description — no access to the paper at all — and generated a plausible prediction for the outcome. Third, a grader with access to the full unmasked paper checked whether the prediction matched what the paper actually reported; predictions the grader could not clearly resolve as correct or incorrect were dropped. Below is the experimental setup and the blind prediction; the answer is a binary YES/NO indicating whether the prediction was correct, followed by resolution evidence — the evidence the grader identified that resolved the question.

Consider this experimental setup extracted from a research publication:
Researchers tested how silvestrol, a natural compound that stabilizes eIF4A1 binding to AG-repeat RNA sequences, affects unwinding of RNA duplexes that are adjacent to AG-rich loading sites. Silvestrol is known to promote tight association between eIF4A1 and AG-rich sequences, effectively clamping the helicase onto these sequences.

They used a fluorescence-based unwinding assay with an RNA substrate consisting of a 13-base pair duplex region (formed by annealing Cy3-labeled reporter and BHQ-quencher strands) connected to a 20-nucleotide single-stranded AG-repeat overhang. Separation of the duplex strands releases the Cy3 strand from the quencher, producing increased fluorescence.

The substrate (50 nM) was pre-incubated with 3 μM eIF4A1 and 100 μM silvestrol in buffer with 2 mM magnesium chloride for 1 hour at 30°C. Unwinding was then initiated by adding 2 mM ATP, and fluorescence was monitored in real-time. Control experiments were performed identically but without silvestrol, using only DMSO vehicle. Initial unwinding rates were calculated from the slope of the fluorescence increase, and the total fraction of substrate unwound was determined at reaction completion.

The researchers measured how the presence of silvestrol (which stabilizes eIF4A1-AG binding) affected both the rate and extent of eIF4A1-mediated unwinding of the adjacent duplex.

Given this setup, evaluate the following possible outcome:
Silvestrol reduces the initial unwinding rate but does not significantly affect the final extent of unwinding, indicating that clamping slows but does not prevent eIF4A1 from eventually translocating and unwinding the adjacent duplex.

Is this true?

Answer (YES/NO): NO